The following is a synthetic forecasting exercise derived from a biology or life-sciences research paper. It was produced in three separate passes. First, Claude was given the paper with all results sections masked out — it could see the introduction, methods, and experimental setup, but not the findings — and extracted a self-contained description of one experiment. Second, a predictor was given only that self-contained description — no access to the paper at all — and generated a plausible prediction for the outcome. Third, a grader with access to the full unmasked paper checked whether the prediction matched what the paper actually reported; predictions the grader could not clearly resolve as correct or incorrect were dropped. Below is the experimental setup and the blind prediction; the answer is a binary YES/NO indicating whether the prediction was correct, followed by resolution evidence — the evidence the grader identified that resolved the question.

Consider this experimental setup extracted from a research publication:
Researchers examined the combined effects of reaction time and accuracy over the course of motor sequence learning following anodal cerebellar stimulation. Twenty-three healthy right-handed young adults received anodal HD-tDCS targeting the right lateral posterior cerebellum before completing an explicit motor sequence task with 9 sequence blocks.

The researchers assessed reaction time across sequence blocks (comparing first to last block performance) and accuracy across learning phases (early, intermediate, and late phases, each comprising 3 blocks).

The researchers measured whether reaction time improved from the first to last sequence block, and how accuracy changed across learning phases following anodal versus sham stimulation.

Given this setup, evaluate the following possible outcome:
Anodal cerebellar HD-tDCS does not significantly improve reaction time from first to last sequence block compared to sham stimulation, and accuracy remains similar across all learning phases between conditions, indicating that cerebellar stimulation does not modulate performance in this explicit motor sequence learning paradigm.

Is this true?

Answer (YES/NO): NO